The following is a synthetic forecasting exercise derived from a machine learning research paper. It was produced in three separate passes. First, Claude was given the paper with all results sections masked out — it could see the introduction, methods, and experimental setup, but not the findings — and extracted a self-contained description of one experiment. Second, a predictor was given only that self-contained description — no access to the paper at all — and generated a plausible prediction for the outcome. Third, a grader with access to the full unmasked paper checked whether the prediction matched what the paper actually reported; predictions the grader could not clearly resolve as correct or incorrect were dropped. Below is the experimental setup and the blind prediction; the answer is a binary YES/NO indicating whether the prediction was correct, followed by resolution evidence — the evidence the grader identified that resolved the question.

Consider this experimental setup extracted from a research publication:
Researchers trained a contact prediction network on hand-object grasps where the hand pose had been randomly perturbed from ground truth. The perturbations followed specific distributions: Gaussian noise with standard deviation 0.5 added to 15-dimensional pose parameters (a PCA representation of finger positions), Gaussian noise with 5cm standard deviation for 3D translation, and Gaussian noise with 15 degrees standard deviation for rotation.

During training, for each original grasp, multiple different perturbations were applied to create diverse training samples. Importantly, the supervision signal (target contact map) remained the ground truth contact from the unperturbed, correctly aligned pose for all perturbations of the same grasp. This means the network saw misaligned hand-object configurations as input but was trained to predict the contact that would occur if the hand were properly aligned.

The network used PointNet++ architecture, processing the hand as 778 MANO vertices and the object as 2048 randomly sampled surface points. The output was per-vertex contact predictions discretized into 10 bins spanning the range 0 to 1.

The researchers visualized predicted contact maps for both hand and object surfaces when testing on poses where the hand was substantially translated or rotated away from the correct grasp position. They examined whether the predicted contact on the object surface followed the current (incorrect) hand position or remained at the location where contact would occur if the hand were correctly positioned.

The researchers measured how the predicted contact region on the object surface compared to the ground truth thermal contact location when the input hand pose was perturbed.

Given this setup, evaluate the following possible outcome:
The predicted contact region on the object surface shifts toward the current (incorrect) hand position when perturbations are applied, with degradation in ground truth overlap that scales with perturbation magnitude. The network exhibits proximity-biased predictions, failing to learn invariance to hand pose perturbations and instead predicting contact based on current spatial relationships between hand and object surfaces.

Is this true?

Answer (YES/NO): NO